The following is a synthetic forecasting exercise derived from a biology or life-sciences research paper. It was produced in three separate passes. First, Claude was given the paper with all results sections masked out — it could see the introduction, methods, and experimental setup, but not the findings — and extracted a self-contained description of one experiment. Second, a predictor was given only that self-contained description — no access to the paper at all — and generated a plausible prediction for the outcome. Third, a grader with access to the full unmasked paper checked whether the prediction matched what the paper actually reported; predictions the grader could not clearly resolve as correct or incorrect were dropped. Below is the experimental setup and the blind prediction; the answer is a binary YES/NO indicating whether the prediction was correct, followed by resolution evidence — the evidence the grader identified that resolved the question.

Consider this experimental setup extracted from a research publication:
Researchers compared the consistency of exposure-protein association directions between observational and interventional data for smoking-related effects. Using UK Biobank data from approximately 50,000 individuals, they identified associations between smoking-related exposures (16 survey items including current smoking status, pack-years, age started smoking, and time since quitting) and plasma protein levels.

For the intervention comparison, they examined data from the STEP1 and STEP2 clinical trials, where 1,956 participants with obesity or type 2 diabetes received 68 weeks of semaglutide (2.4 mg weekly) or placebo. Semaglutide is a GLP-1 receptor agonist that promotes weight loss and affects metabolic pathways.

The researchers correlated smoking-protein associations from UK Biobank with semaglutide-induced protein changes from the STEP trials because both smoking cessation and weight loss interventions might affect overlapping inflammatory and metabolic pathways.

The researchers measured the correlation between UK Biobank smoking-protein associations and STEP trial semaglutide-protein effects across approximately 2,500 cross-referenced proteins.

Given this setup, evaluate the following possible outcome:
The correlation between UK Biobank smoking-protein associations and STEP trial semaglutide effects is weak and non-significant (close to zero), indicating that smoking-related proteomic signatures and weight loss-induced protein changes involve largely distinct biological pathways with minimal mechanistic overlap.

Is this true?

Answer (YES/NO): NO